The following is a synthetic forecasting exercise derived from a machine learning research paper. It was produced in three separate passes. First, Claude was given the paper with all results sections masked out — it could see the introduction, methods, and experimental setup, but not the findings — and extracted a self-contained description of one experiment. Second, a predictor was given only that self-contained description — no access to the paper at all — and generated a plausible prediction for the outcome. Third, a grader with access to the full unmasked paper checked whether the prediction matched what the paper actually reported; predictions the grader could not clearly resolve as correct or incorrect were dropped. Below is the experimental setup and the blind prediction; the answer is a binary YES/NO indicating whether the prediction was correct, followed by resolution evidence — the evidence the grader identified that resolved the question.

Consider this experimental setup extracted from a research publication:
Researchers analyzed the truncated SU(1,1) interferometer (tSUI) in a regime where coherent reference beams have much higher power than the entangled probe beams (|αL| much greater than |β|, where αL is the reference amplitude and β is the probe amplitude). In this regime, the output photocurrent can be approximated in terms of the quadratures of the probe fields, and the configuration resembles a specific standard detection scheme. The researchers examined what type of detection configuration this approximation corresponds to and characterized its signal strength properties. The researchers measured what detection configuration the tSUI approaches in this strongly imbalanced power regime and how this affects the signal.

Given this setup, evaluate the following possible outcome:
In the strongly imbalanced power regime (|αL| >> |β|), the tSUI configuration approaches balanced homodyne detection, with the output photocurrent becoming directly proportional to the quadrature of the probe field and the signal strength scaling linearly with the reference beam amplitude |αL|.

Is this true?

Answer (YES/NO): NO